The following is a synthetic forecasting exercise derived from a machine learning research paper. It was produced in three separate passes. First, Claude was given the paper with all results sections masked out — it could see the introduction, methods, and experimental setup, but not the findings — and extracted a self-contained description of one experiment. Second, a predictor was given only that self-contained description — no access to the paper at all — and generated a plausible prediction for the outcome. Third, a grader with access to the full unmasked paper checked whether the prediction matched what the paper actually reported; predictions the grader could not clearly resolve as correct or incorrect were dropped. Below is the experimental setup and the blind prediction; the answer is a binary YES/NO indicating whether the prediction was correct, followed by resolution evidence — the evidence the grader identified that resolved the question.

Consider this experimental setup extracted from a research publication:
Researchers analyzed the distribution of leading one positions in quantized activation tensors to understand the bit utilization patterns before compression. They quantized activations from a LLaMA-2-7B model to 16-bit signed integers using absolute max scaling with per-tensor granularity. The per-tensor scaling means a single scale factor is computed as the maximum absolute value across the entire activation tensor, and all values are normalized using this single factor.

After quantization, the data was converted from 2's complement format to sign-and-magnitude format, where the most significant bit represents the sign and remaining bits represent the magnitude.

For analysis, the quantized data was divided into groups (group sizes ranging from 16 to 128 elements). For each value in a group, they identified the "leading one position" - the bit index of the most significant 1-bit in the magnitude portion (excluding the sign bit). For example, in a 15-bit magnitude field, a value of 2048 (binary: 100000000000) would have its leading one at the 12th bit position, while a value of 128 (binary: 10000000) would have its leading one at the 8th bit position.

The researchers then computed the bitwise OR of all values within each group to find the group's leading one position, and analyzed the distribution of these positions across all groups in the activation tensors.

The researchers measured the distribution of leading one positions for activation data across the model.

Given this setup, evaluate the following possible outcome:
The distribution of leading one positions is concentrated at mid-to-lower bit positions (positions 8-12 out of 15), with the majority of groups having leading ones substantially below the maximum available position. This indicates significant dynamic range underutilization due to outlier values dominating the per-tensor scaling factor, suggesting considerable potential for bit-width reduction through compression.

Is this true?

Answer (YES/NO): YES